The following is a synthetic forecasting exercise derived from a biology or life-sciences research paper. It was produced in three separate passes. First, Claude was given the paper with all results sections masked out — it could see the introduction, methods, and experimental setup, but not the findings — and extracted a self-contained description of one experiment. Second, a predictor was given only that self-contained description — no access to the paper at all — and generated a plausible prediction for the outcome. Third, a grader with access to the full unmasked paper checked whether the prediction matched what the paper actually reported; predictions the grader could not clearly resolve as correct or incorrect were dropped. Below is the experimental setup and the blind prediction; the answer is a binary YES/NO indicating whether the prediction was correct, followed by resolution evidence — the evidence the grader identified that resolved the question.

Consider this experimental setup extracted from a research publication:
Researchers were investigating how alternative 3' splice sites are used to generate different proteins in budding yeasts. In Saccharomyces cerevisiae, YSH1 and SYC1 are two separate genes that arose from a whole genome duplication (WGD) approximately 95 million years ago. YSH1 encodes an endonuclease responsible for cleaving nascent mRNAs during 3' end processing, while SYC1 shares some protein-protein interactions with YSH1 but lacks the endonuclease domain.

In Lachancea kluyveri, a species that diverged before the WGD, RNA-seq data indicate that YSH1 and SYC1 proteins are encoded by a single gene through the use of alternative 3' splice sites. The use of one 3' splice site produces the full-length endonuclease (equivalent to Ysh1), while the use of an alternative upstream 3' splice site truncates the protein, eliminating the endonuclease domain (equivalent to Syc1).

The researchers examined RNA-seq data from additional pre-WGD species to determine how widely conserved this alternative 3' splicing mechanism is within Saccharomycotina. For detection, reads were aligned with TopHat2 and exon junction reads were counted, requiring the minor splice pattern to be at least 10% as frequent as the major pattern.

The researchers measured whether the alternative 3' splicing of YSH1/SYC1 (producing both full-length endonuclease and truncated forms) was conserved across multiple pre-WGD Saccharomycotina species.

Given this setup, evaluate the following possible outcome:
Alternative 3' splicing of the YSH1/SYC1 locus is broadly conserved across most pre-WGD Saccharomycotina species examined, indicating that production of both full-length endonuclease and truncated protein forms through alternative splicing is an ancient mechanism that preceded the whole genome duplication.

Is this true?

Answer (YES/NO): NO